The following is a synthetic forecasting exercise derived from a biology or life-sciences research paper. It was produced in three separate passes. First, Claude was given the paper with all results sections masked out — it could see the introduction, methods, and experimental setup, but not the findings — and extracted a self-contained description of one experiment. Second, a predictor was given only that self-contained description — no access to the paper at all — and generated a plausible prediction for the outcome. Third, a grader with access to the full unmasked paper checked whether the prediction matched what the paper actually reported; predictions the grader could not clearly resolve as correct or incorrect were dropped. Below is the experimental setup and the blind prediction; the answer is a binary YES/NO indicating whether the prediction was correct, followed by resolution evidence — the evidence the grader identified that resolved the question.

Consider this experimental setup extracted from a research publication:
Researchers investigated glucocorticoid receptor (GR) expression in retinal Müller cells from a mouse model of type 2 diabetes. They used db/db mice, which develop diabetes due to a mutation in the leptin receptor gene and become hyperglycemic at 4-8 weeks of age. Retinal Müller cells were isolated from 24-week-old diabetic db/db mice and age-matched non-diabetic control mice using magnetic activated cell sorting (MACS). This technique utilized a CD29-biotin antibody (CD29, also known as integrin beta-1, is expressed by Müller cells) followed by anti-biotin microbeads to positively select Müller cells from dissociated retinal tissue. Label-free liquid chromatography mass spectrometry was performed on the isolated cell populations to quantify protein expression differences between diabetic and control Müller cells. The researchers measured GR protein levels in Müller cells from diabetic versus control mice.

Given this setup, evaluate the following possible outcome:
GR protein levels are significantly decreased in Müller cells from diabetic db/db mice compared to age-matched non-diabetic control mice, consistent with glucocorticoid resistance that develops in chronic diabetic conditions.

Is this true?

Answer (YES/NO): YES